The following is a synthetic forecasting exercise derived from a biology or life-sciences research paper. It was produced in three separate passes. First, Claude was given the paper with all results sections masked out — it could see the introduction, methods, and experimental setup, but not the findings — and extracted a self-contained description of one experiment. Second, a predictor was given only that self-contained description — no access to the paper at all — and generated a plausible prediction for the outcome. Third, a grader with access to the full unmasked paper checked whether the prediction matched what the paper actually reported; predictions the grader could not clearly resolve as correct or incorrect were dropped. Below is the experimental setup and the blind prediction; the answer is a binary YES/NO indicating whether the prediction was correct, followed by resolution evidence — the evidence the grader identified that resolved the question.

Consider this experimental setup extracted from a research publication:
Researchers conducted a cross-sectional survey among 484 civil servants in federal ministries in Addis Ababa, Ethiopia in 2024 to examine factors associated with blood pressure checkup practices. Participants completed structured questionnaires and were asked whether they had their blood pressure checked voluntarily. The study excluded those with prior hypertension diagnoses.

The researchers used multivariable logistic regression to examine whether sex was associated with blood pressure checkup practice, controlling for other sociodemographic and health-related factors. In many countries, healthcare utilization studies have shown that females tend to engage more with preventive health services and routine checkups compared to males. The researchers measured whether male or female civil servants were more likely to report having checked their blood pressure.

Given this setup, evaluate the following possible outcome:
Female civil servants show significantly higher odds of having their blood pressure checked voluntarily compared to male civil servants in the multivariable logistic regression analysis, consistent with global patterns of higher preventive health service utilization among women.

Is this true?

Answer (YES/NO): NO